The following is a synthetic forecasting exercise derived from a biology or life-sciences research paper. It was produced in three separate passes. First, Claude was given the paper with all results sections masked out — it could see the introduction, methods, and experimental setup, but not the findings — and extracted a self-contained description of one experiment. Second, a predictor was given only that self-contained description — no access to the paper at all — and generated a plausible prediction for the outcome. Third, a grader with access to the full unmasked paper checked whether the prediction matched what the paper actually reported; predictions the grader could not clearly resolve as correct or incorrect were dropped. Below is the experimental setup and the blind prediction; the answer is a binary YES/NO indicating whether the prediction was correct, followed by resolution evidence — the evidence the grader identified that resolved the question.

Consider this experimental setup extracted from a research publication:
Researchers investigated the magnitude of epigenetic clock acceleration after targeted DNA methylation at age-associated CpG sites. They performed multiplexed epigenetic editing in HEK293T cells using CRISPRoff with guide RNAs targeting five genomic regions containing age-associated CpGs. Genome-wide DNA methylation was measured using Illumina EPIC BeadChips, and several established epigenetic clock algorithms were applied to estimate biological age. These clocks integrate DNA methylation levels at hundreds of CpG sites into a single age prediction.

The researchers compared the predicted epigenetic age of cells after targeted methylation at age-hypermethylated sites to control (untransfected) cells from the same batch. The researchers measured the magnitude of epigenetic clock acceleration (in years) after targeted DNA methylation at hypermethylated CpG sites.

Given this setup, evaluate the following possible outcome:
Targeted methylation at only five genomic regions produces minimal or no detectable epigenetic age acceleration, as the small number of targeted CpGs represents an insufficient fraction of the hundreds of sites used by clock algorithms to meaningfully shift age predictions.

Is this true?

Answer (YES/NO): NO